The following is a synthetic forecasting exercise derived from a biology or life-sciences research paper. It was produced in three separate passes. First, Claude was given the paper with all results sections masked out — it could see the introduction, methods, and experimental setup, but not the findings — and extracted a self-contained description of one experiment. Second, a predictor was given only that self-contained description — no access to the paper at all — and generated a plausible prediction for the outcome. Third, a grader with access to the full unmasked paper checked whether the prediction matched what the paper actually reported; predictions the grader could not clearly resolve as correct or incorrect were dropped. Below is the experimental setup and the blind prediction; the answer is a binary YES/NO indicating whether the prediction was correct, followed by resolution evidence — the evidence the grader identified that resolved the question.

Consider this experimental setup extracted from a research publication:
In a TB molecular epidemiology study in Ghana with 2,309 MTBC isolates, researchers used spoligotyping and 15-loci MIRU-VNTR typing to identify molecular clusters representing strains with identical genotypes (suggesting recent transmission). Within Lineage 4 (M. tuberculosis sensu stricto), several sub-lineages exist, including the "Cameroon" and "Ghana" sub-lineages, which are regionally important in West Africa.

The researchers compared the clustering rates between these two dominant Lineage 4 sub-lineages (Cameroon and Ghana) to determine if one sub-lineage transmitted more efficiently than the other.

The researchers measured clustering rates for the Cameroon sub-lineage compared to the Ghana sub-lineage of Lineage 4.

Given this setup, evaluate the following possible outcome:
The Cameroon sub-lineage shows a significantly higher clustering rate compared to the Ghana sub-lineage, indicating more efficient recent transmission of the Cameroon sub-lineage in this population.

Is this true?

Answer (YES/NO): NO